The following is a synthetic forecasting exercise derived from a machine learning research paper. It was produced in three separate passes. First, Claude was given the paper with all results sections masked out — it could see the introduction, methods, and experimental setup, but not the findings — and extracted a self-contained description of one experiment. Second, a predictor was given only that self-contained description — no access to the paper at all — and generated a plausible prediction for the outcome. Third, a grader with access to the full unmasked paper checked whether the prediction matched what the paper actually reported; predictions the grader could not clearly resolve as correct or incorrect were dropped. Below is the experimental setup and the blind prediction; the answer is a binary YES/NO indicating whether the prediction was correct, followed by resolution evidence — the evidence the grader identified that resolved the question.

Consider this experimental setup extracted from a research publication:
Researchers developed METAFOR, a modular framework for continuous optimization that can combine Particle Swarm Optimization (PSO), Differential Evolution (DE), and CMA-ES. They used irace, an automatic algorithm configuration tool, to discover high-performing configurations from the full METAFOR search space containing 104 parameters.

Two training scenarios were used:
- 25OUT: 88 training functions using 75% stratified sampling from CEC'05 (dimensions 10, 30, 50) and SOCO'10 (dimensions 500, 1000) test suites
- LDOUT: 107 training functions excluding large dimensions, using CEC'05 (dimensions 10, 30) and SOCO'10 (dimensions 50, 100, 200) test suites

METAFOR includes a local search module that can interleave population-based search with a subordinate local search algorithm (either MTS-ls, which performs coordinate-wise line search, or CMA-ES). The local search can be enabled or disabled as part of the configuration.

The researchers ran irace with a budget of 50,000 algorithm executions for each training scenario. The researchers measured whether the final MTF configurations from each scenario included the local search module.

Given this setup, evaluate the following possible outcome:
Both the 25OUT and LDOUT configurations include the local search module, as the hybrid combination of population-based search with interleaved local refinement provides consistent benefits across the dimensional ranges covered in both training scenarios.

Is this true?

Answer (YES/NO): NO